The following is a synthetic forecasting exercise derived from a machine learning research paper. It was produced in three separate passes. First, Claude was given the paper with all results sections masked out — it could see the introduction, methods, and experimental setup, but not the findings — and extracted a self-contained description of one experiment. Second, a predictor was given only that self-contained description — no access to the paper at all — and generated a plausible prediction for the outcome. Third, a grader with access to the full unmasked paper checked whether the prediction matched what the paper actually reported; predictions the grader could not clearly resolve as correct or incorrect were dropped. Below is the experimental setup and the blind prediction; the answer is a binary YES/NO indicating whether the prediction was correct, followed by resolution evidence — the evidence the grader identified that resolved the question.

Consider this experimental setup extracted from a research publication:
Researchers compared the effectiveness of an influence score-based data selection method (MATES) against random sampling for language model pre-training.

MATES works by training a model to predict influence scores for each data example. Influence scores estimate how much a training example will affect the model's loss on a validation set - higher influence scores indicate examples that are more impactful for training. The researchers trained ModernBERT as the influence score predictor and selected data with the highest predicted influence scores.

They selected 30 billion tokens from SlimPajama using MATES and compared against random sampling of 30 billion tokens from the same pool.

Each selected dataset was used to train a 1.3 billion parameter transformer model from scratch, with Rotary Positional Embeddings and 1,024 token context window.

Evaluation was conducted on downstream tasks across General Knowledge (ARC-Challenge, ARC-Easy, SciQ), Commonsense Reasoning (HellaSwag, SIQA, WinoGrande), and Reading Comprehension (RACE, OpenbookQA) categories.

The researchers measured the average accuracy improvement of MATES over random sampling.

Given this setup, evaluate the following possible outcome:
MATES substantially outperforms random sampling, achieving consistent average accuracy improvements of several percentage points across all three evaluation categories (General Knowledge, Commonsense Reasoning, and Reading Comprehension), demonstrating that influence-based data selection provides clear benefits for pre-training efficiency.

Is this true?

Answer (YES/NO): NO